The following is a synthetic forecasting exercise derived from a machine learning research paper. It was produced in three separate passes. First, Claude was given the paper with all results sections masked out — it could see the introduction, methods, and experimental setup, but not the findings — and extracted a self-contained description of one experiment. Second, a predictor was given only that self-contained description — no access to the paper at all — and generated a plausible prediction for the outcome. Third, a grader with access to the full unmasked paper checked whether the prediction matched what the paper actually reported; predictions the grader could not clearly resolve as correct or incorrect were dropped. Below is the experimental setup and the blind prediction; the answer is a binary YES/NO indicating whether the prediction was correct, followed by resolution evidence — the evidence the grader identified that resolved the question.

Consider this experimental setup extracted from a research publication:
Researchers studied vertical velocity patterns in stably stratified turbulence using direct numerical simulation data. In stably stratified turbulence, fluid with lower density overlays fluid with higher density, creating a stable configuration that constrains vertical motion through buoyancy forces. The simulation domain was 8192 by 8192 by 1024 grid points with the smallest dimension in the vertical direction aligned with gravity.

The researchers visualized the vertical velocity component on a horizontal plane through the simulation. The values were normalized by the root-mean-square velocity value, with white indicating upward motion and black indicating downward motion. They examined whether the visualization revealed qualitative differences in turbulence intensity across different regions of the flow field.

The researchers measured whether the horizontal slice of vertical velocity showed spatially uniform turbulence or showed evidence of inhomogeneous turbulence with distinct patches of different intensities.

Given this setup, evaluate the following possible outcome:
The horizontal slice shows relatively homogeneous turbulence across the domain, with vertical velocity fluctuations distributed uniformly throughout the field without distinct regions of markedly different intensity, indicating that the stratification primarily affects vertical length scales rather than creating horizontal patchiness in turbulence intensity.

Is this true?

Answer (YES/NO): NO